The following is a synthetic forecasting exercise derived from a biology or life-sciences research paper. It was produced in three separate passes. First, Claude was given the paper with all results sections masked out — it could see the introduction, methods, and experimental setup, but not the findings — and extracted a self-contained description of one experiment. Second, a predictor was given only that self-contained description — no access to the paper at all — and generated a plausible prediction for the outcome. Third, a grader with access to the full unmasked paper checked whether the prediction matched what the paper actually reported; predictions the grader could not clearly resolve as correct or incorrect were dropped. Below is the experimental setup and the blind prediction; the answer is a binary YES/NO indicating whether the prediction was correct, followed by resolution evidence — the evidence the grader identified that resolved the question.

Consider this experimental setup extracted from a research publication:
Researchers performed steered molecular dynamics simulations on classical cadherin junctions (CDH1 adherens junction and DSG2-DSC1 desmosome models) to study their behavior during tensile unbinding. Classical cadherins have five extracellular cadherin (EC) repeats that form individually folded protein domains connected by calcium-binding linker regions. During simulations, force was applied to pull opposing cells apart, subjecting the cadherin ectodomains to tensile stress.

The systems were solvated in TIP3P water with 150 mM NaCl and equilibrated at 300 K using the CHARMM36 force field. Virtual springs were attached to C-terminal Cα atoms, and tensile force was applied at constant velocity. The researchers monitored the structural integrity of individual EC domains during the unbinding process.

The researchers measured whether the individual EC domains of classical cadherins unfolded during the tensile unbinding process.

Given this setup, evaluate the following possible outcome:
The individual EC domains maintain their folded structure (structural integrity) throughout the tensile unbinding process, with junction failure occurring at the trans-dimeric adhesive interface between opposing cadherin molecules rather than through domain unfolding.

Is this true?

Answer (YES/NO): YES